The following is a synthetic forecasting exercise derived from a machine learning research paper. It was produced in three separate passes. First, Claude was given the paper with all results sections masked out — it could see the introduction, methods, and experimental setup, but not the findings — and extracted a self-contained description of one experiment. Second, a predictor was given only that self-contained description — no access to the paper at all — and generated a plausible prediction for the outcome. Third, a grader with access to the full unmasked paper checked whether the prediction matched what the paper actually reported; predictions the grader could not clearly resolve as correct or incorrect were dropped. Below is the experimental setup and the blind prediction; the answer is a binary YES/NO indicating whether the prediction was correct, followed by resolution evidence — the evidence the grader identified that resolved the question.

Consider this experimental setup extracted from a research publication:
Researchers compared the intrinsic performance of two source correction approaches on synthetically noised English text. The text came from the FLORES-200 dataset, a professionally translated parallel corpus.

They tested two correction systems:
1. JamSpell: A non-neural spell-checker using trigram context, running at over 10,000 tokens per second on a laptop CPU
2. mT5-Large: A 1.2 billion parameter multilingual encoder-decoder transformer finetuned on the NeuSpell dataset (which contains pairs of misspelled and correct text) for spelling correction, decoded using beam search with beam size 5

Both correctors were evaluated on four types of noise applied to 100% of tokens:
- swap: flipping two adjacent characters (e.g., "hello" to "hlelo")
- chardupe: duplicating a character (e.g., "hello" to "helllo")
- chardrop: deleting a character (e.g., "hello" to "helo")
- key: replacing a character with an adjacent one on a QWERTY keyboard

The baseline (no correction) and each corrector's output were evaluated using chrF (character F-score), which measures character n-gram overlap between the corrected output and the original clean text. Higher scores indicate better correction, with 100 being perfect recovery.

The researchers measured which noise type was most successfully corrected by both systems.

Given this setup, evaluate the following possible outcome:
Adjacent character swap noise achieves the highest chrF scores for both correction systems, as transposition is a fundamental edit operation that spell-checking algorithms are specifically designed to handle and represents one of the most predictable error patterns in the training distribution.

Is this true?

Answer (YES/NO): NO